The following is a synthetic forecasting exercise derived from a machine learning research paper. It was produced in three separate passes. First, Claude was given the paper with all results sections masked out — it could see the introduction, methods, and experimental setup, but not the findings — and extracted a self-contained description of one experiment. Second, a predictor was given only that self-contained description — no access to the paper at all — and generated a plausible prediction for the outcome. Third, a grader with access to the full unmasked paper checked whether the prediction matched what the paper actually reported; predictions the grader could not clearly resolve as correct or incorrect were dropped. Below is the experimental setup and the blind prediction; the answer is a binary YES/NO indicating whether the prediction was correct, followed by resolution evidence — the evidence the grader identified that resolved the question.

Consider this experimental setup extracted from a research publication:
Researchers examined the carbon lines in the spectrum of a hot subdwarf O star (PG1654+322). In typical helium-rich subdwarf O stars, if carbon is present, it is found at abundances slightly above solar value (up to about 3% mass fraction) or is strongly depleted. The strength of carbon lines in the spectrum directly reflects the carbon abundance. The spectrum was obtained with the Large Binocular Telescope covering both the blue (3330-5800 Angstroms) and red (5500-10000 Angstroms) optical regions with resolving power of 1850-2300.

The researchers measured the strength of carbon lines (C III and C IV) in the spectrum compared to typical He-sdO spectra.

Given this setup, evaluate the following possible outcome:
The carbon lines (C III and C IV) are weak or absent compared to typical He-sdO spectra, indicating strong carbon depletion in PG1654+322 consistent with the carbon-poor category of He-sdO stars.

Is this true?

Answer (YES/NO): NO